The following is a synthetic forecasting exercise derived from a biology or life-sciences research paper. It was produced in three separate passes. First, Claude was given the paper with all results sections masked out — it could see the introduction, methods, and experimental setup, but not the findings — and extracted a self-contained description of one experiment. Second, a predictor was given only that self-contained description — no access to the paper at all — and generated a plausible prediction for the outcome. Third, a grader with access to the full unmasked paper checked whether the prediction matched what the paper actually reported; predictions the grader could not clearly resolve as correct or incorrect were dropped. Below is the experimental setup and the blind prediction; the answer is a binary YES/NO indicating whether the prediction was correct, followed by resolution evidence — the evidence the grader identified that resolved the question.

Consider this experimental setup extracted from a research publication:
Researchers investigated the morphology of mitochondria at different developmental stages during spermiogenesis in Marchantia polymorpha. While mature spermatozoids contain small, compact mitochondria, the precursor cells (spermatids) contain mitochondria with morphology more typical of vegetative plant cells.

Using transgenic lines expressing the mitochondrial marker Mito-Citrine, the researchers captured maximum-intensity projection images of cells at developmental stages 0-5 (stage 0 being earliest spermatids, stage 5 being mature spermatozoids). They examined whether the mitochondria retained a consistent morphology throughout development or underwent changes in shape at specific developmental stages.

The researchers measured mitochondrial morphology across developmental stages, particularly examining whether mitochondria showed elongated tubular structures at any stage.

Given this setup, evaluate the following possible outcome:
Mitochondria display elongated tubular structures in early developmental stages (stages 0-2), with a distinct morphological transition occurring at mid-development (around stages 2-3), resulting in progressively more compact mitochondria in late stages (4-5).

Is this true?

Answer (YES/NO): YES